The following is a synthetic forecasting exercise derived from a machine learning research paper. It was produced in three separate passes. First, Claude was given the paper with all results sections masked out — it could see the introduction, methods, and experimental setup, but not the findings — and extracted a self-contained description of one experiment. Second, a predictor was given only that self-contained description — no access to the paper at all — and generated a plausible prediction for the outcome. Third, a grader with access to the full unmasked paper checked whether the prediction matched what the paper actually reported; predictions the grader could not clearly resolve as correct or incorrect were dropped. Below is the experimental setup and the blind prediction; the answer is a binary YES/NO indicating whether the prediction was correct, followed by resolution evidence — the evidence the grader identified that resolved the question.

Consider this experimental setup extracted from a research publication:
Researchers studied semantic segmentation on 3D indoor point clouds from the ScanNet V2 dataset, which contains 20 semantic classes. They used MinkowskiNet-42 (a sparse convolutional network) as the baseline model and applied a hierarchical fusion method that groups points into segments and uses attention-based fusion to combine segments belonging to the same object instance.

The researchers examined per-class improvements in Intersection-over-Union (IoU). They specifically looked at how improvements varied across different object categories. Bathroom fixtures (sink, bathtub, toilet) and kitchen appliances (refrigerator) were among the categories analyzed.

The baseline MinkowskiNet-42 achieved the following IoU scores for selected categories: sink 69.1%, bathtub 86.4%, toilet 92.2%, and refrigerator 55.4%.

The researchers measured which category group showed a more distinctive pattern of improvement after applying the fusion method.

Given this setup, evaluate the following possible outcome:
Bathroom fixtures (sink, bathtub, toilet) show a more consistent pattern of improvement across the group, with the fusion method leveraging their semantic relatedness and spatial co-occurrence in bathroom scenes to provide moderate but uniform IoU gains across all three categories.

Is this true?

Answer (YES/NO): NO